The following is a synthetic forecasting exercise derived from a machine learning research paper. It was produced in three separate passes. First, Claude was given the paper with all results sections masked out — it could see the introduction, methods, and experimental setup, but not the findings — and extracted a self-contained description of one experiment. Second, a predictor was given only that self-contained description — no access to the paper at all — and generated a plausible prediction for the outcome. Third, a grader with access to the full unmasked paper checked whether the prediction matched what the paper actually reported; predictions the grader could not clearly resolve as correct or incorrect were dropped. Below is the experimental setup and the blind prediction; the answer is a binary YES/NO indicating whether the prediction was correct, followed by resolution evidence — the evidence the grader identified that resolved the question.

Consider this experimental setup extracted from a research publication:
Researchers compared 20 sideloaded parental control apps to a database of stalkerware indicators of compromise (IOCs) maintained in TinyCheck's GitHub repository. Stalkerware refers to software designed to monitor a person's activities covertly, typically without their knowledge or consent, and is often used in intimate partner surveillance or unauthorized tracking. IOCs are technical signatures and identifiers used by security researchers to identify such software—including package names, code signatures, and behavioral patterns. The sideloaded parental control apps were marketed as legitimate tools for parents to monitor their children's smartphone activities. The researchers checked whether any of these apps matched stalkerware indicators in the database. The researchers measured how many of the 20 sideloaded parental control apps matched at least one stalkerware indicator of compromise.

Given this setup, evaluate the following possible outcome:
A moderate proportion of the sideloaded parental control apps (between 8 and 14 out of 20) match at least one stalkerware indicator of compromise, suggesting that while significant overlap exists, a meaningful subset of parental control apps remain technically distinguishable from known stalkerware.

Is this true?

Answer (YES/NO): YES